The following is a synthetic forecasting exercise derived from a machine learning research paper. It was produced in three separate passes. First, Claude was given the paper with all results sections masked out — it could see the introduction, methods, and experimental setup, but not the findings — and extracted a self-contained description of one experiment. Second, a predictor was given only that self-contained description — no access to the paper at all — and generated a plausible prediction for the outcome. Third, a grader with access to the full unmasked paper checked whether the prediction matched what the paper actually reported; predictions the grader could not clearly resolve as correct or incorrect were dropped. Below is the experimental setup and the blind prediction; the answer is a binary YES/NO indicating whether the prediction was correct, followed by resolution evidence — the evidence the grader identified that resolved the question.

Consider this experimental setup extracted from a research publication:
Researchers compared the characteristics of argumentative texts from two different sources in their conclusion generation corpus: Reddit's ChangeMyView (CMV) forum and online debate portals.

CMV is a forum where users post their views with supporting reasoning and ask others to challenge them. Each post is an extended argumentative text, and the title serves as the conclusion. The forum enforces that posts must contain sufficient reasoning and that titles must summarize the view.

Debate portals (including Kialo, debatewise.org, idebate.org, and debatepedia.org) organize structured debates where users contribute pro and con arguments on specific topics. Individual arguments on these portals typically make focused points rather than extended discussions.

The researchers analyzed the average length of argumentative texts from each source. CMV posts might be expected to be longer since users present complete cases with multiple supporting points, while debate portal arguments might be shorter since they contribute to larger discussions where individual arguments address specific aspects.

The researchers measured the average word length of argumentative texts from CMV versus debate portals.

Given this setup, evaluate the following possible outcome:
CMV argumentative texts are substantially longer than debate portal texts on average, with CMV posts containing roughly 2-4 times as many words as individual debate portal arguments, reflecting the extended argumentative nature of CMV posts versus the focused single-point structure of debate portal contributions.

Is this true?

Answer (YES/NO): NO